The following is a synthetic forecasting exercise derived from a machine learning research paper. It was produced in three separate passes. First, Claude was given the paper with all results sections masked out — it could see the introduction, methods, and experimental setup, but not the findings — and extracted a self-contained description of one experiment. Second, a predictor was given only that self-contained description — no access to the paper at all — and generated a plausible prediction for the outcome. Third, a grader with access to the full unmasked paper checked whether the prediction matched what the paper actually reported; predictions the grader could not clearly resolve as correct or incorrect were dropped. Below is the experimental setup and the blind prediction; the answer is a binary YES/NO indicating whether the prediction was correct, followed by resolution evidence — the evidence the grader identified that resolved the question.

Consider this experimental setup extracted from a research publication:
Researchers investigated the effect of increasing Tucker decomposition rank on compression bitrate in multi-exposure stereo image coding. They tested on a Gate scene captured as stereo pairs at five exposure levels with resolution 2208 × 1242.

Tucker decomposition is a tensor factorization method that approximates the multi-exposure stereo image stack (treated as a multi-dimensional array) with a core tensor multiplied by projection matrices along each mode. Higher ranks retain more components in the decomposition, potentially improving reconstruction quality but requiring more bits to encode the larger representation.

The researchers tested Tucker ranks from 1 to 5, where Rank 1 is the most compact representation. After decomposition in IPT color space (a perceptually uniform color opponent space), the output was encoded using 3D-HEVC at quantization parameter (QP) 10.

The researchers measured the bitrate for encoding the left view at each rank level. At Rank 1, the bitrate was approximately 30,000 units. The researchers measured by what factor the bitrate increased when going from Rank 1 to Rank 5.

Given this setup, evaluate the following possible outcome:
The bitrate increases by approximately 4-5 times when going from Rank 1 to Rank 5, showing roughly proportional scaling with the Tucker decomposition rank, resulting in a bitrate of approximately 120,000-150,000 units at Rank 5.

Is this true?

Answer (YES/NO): NO